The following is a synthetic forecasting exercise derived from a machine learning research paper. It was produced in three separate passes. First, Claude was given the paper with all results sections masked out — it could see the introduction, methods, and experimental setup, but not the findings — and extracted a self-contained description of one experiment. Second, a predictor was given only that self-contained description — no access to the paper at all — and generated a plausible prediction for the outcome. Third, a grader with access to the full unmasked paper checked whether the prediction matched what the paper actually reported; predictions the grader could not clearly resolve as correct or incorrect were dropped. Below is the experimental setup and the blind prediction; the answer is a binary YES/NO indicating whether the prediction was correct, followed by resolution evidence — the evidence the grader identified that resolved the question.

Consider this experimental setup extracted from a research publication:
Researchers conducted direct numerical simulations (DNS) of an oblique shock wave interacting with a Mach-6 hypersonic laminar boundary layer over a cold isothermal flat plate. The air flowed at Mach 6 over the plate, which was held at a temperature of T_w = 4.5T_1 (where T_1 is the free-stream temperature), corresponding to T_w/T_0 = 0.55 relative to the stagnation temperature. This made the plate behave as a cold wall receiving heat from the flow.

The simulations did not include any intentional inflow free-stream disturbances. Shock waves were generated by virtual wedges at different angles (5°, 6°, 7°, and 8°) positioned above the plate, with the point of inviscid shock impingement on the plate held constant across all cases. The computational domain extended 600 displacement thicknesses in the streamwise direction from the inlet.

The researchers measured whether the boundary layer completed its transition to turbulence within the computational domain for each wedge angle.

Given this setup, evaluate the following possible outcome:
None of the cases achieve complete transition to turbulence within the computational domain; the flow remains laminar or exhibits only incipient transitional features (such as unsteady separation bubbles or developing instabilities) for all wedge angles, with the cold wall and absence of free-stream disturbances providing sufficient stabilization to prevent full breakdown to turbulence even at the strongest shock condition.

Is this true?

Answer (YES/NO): NO